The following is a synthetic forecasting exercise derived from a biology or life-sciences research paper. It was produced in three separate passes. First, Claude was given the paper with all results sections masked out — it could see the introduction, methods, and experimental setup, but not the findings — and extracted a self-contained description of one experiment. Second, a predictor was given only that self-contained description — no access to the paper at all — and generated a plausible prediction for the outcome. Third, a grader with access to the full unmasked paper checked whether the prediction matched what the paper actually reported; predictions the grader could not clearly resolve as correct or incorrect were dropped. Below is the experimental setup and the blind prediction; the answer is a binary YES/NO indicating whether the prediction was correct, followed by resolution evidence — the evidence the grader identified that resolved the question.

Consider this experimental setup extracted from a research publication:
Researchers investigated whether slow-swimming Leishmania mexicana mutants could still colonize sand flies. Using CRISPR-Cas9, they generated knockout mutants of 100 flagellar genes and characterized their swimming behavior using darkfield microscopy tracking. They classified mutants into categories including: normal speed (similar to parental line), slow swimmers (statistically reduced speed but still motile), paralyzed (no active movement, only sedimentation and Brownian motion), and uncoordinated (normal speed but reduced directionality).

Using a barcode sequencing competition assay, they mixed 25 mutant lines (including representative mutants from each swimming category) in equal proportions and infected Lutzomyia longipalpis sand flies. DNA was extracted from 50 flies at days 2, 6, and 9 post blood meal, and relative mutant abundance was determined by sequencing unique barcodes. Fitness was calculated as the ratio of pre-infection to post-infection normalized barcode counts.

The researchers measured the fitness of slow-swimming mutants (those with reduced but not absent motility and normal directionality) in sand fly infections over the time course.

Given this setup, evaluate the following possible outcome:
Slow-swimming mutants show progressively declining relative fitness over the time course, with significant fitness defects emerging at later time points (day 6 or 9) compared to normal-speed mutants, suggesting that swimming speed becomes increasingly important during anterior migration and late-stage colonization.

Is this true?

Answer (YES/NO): NO